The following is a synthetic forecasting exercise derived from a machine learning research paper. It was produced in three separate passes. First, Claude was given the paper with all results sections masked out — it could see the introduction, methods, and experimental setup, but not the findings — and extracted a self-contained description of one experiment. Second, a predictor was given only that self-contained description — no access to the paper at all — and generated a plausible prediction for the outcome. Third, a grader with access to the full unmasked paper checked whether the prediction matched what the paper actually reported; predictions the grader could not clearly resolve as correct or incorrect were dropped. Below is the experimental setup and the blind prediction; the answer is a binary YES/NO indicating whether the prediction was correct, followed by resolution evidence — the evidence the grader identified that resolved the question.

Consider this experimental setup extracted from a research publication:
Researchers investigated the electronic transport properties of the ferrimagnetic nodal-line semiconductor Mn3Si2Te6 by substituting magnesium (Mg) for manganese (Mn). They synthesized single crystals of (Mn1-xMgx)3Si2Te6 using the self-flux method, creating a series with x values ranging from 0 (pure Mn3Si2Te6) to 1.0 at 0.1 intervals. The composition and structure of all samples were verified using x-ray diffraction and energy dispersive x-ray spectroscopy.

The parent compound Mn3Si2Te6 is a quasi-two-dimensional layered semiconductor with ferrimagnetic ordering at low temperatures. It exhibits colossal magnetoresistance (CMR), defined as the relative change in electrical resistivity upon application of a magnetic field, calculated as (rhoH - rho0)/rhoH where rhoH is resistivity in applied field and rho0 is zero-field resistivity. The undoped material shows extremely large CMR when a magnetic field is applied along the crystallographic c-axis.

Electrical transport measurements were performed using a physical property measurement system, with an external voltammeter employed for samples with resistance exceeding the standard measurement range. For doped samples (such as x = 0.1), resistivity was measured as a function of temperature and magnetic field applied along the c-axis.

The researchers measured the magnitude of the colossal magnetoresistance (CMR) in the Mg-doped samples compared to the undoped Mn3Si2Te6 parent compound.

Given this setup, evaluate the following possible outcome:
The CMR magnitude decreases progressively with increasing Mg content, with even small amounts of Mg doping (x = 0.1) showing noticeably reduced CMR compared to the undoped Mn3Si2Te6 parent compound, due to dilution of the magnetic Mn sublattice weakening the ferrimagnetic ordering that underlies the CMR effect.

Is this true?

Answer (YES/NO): NO